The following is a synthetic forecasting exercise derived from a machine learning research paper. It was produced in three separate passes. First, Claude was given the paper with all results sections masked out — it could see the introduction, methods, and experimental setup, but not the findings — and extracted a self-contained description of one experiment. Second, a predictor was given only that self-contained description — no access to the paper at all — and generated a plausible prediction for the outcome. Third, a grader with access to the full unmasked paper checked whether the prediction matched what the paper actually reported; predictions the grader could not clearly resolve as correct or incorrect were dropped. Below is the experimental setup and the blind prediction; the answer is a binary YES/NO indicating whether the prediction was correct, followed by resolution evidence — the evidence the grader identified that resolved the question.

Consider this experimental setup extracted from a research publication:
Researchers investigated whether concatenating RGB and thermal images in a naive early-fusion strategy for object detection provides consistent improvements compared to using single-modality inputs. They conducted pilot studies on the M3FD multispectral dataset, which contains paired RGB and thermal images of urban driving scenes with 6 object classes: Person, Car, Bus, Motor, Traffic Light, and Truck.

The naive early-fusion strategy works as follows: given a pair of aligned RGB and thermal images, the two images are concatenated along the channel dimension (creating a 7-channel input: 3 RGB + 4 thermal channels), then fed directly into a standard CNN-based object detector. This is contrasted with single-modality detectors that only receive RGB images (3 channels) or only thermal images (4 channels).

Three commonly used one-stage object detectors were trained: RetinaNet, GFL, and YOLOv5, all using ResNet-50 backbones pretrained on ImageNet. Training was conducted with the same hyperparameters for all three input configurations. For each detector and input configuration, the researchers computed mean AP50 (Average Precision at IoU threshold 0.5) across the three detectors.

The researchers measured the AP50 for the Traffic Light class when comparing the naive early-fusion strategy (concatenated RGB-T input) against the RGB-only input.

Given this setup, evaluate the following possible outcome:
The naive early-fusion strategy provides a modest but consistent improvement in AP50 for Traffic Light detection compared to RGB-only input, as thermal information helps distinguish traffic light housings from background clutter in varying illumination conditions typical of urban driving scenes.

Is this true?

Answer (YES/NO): NO